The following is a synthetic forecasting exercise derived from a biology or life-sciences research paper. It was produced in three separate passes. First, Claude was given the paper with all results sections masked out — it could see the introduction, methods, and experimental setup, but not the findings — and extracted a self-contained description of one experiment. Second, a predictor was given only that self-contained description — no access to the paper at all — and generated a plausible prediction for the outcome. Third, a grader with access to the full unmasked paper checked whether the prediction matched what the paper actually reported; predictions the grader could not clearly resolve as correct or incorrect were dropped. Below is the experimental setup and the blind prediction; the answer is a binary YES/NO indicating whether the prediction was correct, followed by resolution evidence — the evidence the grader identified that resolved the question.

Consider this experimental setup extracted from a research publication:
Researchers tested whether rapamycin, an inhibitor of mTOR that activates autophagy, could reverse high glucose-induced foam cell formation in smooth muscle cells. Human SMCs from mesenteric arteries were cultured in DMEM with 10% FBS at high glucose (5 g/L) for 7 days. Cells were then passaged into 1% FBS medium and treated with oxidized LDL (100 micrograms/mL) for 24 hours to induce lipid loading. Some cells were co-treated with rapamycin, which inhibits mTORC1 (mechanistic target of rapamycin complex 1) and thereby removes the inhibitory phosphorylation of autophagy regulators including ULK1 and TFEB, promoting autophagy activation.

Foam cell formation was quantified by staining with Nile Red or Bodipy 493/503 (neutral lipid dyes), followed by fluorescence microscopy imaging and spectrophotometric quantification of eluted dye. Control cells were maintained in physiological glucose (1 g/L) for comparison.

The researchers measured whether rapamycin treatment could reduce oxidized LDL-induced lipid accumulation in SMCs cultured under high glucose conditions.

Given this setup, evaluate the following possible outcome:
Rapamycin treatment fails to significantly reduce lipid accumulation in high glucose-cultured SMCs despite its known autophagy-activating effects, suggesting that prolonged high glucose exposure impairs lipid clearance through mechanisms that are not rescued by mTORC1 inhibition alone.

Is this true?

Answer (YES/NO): NO